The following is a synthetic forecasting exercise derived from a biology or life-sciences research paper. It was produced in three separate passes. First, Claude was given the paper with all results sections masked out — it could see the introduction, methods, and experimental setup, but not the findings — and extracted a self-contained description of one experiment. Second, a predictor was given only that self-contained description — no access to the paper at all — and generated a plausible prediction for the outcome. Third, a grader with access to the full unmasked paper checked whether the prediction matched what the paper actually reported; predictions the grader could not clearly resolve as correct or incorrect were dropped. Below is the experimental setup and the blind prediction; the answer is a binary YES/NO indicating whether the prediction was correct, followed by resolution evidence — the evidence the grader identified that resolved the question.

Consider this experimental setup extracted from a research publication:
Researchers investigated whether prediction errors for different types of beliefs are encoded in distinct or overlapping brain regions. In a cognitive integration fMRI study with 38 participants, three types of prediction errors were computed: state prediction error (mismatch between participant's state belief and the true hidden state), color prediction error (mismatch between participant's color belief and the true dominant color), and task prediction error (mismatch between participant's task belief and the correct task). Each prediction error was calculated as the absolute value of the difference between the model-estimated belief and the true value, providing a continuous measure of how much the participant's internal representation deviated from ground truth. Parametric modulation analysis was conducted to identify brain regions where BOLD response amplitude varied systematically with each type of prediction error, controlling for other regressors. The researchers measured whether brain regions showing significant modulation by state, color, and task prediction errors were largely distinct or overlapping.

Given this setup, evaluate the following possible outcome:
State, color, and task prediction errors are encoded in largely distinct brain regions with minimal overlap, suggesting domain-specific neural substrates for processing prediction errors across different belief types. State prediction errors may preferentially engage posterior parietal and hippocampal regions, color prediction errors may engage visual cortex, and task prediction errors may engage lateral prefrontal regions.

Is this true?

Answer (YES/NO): NO